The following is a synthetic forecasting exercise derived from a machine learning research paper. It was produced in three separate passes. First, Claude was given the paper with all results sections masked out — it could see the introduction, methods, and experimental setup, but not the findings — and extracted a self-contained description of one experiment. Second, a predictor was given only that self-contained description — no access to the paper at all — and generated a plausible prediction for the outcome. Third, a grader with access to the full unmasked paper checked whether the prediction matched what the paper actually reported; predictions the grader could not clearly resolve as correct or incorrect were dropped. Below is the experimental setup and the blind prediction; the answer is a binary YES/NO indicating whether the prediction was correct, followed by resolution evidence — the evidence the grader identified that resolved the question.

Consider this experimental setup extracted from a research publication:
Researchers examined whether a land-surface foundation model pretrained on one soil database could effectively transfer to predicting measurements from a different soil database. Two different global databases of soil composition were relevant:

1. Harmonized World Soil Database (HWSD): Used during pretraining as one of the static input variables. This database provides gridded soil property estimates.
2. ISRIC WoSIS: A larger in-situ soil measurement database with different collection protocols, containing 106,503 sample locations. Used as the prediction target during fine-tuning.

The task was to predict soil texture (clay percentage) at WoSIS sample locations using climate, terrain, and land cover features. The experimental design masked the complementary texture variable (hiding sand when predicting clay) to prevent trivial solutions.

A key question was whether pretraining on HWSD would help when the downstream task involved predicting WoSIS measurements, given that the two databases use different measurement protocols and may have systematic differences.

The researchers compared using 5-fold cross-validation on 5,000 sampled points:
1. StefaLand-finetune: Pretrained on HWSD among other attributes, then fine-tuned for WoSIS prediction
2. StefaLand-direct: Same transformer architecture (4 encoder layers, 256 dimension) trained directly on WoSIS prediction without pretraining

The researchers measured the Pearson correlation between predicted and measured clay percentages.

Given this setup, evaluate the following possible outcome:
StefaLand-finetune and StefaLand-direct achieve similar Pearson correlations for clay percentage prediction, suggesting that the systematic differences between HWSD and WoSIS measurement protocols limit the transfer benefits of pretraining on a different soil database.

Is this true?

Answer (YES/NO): NO